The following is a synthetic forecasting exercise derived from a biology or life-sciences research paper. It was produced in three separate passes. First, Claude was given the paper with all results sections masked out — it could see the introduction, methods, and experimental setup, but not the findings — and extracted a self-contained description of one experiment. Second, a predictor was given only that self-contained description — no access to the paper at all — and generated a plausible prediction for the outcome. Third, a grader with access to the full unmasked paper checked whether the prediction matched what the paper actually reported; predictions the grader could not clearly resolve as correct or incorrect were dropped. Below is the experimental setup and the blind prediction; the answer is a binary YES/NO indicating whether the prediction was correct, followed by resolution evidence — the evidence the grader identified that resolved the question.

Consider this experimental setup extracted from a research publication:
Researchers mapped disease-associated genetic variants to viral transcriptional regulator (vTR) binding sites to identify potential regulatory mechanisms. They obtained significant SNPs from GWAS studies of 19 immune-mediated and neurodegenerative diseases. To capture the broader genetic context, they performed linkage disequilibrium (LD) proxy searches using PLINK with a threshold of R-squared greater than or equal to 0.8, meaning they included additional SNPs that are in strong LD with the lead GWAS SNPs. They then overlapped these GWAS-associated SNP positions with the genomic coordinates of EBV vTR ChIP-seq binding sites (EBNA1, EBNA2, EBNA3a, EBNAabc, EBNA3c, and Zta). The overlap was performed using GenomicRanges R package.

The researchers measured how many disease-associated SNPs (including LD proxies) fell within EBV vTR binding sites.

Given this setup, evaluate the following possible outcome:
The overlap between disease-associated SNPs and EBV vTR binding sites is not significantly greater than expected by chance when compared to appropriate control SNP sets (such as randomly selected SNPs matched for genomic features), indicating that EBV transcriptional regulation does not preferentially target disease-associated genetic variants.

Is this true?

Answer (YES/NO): NO